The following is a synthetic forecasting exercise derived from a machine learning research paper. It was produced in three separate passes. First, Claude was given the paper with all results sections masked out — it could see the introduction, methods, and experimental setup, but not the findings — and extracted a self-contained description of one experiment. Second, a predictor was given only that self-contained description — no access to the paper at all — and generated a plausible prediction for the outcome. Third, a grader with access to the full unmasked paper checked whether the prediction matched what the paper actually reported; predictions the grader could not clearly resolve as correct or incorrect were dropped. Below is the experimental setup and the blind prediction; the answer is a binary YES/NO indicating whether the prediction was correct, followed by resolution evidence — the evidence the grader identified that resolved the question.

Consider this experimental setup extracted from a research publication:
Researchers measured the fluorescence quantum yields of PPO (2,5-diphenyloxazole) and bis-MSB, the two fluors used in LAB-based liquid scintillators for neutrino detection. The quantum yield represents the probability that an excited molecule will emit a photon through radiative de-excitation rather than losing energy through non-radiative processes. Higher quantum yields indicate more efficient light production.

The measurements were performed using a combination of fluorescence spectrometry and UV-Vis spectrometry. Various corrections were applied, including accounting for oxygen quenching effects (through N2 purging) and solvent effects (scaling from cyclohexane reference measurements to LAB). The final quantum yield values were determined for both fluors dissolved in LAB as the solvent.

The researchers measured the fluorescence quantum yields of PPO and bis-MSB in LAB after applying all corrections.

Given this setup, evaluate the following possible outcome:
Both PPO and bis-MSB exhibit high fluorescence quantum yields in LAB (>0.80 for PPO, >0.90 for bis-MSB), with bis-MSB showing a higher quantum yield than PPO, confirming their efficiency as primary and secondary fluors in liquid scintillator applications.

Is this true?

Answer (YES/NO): YES